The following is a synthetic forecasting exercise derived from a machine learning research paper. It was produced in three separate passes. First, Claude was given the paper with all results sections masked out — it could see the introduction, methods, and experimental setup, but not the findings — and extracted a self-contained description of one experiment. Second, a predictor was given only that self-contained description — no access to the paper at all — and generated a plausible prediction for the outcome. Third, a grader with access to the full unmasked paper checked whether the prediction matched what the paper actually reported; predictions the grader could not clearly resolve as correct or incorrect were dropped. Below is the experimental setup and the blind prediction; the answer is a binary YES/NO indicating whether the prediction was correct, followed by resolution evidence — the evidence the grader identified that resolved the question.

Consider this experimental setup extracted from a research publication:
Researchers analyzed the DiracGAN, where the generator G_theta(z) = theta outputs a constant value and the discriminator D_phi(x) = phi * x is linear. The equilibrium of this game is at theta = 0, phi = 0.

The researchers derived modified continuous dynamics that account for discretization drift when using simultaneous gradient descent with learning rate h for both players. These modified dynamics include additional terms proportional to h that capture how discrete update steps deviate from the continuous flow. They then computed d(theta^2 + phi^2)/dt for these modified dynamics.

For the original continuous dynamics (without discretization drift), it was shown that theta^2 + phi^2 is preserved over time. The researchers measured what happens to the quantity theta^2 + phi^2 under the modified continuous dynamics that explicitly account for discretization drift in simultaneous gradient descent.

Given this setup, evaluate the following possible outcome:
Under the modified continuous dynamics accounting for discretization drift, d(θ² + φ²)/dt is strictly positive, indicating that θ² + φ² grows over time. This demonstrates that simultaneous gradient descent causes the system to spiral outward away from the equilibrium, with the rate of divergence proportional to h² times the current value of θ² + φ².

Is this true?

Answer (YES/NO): NO